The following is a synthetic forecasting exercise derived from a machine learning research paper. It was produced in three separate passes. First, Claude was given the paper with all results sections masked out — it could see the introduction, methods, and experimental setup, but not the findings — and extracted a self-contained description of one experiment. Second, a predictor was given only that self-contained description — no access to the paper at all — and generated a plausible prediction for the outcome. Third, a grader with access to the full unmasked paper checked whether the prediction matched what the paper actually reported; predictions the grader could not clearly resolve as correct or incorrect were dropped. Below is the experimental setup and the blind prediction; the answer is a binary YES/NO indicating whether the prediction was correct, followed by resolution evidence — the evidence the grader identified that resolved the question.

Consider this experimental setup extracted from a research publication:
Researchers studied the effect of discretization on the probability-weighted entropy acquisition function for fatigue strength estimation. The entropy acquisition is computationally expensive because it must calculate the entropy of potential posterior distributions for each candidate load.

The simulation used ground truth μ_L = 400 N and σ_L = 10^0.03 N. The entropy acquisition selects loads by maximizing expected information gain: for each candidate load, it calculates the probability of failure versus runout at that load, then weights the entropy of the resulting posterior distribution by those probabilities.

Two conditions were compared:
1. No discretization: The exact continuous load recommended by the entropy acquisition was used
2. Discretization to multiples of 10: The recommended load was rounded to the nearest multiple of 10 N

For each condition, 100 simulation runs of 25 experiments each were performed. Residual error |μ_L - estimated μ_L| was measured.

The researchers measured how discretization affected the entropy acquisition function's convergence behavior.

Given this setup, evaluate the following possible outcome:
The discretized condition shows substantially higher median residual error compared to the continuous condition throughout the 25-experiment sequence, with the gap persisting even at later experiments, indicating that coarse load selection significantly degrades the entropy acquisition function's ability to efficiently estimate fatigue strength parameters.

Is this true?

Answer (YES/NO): NO